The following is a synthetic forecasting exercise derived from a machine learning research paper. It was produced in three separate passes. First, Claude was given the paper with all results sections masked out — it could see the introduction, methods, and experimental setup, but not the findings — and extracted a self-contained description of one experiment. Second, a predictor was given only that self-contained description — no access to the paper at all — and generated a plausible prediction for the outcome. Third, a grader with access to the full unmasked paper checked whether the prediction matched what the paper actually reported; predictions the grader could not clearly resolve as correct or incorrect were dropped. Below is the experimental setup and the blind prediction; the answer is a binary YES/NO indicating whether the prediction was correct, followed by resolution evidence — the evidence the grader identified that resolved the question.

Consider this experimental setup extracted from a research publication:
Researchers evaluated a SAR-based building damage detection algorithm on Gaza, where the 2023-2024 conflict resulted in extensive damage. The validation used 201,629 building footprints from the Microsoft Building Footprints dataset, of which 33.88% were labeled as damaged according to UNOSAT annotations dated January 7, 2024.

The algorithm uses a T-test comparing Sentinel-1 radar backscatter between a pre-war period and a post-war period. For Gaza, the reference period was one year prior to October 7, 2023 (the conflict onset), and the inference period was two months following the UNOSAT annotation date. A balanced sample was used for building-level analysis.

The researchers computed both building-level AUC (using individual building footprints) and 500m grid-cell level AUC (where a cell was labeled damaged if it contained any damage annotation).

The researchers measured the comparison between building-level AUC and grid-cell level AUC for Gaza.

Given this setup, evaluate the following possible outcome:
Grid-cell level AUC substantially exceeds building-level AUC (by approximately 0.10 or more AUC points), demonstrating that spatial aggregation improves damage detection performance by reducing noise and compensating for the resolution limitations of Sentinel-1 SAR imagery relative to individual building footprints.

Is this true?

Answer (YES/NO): NO